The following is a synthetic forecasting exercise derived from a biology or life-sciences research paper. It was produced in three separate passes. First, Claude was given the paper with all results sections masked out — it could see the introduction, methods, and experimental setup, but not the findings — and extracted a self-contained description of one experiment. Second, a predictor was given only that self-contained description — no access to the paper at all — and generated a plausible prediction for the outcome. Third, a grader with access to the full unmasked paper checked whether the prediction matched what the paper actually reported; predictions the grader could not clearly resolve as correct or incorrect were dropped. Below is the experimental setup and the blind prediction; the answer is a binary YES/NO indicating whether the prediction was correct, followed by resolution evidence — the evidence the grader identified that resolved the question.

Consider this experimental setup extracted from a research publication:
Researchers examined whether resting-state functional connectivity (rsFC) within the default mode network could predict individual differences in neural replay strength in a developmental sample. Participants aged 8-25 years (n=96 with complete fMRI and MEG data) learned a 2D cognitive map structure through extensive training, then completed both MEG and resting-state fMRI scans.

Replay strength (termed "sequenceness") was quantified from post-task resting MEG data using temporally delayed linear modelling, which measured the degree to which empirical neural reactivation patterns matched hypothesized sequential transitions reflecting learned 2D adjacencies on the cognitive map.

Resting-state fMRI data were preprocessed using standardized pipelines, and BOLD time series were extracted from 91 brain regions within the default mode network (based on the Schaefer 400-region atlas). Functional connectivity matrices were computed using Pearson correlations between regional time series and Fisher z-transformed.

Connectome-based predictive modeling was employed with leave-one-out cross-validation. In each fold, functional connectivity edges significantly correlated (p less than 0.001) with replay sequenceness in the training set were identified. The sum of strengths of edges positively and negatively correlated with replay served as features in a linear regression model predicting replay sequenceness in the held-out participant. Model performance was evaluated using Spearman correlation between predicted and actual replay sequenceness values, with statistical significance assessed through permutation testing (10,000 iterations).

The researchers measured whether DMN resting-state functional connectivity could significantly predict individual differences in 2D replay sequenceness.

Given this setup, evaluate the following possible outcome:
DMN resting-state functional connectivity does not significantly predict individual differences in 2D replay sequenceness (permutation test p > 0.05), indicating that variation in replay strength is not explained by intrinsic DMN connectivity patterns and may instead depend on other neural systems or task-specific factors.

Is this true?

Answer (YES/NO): NO